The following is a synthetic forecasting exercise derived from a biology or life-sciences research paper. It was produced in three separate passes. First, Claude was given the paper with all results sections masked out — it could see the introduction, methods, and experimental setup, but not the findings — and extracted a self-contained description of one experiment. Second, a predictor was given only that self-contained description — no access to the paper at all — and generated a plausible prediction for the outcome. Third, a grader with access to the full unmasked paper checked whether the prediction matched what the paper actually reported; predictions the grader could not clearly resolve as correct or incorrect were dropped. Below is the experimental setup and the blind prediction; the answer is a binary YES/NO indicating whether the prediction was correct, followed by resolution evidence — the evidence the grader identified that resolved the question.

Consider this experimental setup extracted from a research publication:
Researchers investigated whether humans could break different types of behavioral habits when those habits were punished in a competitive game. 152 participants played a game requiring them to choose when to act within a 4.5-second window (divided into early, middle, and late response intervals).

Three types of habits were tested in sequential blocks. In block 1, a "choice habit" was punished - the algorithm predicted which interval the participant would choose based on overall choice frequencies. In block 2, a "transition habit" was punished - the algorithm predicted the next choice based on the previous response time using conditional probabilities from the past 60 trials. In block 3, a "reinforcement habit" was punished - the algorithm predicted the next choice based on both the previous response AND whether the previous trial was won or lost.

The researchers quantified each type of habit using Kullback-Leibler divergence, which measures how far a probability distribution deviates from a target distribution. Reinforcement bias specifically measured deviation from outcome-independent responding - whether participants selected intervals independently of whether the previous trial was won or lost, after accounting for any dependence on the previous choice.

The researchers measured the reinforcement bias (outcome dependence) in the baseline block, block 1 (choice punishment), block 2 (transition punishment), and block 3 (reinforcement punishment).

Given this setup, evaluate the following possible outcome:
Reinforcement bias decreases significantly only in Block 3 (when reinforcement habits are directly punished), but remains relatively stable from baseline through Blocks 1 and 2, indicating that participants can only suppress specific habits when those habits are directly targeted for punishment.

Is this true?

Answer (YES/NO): NO